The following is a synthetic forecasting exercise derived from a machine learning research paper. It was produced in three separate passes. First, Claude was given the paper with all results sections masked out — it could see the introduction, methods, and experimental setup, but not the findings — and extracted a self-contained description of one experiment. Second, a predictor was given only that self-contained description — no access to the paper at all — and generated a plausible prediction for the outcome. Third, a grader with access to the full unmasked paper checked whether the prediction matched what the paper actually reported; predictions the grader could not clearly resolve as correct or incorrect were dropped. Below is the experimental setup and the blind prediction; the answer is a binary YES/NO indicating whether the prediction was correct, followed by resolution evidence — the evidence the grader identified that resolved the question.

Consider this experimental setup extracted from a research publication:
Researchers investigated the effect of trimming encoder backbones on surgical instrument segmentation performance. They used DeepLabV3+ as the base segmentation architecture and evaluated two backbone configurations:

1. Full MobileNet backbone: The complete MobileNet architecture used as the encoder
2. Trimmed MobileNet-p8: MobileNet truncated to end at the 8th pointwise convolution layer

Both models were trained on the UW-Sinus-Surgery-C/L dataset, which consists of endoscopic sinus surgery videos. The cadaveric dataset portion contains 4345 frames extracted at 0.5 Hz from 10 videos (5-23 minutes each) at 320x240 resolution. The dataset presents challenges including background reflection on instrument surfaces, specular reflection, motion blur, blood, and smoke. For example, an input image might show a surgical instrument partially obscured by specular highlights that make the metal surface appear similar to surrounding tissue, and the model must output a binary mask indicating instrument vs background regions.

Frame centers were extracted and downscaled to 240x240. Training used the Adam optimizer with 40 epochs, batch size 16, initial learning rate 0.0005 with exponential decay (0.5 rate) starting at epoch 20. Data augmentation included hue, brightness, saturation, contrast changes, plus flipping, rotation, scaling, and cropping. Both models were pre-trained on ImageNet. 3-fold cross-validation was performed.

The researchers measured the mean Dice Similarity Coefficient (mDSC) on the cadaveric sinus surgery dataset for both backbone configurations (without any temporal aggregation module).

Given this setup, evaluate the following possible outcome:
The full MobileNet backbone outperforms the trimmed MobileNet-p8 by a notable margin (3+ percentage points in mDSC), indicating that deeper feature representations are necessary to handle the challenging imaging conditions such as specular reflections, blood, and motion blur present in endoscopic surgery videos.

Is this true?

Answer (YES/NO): NO